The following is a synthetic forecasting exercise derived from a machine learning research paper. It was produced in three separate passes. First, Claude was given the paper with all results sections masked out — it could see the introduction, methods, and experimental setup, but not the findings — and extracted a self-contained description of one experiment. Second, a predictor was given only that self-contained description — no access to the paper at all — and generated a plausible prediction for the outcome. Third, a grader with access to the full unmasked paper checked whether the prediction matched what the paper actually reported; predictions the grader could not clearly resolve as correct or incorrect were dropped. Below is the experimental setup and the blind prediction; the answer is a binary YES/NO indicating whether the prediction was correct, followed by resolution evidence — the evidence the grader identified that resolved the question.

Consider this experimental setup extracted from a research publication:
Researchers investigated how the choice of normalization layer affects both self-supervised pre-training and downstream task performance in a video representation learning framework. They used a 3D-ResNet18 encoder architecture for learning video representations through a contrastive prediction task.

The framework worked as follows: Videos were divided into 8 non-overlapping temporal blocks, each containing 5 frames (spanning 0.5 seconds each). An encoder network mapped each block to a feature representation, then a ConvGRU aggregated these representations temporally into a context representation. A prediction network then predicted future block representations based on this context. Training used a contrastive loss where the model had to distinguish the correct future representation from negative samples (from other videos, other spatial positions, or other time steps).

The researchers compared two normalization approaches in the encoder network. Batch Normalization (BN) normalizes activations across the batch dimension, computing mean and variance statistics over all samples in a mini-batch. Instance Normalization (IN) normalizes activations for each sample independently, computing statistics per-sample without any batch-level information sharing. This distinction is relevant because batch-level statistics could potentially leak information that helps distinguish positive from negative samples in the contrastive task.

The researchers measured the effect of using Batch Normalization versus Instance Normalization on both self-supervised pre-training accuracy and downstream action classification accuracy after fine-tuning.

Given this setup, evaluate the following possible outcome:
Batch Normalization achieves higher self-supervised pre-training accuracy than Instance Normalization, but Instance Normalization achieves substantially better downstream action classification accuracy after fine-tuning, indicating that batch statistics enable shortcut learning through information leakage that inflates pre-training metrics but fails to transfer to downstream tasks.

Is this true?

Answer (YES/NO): NO